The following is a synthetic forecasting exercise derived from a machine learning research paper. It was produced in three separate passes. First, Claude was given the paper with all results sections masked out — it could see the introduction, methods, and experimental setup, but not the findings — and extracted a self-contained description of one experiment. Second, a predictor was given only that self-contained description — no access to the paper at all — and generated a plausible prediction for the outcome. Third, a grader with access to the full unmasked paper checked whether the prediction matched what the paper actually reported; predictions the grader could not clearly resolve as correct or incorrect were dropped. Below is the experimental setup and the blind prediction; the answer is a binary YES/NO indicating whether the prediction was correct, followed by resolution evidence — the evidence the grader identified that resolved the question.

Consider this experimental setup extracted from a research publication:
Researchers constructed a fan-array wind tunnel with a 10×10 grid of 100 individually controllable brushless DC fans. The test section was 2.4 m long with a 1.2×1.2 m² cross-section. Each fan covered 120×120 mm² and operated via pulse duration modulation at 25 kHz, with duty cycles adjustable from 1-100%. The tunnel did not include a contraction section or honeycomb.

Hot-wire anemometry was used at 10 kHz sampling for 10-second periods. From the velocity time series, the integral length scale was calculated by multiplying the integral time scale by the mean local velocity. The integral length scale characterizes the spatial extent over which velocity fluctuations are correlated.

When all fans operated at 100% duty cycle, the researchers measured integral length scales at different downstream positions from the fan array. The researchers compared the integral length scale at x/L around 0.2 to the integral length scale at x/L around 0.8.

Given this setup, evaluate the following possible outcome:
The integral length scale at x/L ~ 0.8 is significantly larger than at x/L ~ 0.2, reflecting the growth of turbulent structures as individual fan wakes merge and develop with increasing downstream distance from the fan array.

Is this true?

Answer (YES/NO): YES